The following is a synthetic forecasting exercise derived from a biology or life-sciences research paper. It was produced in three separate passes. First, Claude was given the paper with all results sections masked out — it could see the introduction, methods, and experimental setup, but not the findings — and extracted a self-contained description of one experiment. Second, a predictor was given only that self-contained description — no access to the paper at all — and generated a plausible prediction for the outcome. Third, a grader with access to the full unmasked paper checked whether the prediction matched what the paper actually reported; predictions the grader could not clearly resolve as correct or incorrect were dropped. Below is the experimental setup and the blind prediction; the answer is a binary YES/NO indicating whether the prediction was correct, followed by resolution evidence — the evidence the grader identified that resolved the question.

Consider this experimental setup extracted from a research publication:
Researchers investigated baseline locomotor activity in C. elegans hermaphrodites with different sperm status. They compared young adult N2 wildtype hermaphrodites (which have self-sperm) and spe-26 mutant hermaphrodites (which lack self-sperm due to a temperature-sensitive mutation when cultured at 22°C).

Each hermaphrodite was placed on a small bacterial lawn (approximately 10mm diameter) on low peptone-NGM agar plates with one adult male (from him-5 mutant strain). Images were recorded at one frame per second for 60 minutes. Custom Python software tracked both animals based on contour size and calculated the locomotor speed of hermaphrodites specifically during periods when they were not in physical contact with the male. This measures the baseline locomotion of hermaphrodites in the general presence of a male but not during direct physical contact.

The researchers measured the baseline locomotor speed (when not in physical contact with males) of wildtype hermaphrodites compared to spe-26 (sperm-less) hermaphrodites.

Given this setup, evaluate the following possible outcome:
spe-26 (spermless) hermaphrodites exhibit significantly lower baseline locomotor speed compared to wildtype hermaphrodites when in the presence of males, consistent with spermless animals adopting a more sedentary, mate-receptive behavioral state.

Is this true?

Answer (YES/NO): NO